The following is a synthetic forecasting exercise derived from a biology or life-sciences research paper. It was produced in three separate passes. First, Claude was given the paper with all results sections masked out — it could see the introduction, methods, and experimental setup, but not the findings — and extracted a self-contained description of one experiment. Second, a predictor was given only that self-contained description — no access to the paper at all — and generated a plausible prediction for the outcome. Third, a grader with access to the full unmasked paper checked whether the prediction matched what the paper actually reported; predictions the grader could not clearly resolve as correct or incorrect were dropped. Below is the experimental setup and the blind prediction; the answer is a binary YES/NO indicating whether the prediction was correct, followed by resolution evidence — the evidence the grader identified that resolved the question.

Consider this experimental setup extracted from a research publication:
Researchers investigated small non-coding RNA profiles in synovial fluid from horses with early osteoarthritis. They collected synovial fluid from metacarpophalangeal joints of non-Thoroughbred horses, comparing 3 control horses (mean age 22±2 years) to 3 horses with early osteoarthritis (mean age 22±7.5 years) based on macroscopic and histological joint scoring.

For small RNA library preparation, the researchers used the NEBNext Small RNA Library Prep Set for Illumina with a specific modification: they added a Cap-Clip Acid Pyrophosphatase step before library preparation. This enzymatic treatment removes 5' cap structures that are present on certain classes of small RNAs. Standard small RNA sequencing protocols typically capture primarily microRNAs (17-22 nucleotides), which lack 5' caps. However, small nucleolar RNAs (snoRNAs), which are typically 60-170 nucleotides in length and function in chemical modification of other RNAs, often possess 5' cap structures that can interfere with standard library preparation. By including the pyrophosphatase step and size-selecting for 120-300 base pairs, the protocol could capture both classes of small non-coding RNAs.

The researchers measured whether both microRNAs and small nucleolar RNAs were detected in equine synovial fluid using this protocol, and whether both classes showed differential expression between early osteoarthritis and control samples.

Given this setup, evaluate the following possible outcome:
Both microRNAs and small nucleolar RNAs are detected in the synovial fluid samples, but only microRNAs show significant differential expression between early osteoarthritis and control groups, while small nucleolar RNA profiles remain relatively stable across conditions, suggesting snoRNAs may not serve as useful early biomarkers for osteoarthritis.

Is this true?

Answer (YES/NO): NO